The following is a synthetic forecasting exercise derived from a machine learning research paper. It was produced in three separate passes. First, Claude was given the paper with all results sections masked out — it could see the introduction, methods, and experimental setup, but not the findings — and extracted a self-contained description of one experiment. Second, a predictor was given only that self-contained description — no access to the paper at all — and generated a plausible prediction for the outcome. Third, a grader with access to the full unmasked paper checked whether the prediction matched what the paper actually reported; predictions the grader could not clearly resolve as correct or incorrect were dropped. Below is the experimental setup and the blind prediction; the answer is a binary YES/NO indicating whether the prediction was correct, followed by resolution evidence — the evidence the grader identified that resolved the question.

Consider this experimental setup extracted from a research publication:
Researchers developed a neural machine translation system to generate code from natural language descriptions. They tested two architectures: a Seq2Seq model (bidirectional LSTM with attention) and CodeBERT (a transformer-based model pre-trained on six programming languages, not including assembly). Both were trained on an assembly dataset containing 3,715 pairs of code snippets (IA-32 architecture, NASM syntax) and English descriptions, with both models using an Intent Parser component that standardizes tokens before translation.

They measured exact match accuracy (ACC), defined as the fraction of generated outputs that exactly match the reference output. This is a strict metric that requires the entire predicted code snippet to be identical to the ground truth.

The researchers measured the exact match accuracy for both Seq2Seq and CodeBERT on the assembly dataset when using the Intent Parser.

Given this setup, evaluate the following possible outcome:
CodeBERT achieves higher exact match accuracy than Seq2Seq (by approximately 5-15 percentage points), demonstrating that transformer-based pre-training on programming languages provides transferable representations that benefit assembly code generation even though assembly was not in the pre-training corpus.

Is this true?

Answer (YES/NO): NO